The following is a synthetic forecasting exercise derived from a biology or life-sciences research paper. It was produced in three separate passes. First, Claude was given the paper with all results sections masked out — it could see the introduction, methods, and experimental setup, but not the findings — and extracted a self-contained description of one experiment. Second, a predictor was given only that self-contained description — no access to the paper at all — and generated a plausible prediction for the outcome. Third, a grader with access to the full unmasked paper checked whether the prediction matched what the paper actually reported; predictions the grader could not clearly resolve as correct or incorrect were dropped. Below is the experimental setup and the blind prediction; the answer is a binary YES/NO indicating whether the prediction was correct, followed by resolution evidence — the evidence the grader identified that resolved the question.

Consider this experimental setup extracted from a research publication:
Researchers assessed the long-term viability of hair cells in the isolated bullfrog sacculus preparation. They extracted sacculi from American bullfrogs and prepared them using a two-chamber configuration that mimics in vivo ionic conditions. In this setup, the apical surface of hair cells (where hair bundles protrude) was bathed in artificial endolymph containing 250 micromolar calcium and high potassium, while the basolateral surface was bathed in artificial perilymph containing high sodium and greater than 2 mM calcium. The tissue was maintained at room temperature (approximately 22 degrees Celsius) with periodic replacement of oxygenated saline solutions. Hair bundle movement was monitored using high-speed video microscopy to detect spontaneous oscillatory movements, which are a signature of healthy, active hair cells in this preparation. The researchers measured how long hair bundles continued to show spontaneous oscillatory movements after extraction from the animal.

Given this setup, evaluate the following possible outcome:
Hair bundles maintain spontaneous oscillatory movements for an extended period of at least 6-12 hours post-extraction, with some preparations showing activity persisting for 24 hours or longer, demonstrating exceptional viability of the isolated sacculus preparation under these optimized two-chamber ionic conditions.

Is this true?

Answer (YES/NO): NO